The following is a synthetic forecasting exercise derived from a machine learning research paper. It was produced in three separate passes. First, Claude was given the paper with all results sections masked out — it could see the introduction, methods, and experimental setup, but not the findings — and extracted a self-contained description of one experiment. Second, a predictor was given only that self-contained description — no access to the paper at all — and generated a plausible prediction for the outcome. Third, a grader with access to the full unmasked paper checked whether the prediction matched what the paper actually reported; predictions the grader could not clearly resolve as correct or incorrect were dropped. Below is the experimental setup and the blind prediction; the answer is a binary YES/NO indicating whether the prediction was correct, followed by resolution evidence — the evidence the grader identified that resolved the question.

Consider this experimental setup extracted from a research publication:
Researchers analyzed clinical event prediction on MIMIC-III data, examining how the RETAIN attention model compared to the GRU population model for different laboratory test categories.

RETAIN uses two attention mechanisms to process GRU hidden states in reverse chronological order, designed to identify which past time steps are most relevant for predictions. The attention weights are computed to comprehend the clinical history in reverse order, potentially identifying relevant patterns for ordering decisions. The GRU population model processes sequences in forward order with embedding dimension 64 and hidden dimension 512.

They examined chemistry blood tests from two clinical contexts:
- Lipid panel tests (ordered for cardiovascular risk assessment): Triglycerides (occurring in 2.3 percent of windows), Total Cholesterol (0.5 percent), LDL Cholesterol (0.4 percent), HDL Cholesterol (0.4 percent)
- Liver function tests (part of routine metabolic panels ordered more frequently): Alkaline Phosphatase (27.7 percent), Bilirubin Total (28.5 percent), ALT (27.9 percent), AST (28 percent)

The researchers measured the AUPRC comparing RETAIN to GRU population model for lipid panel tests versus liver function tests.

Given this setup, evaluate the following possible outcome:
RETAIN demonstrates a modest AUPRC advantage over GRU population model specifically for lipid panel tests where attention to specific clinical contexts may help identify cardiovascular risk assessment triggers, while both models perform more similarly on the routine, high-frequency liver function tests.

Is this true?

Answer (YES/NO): NO